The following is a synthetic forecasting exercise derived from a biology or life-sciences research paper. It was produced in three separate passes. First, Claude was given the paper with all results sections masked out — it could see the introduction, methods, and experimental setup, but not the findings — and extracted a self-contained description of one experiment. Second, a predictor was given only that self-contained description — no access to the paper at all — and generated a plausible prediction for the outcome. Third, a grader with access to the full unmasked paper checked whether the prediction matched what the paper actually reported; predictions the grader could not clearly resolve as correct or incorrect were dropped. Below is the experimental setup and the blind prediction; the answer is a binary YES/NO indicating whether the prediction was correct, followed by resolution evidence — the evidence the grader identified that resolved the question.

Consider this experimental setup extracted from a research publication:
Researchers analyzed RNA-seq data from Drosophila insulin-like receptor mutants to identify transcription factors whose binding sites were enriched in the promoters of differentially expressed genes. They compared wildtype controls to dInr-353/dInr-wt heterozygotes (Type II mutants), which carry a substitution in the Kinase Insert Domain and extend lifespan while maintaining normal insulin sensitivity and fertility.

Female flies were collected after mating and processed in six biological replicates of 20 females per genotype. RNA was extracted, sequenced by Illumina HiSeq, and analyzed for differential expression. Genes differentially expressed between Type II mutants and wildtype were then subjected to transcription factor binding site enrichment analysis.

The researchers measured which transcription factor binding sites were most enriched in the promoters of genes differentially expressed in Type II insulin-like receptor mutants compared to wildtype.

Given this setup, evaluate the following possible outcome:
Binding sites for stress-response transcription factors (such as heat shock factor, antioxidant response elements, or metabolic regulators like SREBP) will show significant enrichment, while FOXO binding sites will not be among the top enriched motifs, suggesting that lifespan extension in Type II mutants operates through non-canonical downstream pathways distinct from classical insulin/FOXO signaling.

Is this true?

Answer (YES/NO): NO